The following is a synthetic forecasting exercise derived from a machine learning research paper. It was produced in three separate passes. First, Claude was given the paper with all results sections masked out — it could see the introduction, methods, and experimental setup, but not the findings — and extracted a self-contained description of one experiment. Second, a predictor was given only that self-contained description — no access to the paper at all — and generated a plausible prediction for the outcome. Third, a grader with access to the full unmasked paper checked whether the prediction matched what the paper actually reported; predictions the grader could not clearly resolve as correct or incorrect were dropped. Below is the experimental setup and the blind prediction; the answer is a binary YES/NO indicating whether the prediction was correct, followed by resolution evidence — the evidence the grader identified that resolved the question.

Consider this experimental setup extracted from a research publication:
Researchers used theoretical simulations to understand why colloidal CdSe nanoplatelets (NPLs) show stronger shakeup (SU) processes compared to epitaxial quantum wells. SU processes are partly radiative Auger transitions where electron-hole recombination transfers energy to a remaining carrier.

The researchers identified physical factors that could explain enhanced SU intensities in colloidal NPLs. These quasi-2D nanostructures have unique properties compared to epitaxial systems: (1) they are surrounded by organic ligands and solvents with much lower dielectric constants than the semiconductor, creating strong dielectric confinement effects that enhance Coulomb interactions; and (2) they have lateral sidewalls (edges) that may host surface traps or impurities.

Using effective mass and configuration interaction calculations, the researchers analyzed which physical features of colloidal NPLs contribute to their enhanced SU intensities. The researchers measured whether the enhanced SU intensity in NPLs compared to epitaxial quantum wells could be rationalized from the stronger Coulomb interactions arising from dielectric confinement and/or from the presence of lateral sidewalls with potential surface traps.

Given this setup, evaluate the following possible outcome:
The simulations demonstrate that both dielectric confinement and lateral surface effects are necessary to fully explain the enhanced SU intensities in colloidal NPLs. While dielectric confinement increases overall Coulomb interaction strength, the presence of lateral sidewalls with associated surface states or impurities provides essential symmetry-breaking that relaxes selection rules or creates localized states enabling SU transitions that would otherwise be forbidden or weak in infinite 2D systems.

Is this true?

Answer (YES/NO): YES